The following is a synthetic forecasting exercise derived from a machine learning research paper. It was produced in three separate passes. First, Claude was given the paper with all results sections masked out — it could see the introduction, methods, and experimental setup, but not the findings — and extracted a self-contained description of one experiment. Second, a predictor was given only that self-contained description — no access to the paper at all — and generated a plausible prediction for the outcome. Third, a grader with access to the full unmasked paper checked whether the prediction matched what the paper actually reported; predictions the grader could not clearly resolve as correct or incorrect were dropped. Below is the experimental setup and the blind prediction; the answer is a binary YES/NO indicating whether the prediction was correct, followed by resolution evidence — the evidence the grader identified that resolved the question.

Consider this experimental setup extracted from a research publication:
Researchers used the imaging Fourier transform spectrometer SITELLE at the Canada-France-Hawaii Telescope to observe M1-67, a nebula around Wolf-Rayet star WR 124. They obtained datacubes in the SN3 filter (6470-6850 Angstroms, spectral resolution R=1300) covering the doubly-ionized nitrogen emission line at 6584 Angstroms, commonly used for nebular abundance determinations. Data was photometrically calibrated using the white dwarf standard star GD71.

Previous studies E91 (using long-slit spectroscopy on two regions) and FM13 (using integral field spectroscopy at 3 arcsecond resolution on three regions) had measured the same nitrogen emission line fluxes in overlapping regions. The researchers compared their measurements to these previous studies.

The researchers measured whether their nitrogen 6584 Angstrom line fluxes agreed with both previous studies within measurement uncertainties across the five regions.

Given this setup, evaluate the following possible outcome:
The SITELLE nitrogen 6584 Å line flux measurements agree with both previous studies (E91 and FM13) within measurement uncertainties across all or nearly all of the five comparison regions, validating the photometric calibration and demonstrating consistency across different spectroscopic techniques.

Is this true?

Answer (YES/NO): NO